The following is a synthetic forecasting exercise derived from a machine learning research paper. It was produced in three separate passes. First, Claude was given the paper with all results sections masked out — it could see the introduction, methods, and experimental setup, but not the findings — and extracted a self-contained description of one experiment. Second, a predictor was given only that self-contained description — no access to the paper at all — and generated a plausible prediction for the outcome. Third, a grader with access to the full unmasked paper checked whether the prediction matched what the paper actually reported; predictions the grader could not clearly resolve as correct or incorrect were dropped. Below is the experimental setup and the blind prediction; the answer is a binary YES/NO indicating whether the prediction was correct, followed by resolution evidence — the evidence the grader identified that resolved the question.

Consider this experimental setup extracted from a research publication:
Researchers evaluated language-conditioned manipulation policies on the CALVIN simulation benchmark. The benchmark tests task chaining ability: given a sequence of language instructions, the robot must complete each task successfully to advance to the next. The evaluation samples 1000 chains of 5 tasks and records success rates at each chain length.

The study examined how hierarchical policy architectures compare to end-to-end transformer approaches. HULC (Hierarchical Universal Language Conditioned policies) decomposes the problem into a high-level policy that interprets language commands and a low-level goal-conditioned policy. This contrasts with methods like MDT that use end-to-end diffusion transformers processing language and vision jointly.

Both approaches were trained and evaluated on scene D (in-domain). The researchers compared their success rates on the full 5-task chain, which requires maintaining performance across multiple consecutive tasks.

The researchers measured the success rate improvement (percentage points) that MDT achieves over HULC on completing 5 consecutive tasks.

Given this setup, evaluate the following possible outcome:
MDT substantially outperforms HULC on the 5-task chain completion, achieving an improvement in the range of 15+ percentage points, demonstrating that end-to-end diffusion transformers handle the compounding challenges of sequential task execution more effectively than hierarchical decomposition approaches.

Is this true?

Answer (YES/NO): YES